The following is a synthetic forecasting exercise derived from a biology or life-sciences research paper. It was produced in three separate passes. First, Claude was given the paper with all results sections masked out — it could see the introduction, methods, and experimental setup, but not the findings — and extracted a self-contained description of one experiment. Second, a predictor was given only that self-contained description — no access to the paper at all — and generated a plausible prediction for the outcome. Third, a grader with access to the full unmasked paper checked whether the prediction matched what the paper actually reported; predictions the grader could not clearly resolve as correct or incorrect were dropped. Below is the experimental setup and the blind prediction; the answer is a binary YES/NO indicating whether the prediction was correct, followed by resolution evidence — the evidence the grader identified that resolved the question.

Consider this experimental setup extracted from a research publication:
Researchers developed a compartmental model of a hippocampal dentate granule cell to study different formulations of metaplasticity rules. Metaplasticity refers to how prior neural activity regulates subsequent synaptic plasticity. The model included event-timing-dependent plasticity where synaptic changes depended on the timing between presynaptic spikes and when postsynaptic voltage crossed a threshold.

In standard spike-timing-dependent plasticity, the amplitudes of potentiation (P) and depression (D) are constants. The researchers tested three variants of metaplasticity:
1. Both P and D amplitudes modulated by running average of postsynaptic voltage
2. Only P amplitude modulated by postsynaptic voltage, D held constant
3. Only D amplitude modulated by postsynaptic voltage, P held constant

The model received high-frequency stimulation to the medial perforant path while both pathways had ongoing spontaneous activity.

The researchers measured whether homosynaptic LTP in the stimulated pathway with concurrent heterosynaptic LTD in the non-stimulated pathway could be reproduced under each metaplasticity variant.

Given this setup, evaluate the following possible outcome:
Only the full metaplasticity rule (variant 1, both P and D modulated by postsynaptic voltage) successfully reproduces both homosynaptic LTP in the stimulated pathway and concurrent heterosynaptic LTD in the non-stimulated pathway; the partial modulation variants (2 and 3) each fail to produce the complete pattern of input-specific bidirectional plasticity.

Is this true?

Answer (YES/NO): NO